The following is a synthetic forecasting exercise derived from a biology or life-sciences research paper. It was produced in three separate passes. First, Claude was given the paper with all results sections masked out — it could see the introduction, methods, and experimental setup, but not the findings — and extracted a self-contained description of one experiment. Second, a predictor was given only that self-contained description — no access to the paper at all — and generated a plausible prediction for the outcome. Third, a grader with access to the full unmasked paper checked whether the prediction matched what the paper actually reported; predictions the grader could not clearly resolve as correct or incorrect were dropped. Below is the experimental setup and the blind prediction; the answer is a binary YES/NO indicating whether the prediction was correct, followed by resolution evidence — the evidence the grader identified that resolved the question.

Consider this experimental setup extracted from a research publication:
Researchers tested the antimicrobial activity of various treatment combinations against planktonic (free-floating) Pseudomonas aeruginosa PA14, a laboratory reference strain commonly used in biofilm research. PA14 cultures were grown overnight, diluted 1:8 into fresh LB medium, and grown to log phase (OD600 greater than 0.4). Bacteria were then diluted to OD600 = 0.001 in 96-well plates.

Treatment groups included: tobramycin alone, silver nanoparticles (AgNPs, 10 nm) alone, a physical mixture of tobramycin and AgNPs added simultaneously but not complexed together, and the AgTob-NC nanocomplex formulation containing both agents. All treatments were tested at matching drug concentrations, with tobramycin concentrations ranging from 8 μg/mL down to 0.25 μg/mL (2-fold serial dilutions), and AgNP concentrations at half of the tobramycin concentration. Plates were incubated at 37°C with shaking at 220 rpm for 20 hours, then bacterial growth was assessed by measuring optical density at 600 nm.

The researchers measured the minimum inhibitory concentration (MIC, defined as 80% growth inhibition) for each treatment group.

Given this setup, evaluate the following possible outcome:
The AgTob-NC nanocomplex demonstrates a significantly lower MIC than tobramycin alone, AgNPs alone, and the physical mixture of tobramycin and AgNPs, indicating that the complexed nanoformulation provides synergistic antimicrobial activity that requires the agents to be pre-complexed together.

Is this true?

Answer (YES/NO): NO